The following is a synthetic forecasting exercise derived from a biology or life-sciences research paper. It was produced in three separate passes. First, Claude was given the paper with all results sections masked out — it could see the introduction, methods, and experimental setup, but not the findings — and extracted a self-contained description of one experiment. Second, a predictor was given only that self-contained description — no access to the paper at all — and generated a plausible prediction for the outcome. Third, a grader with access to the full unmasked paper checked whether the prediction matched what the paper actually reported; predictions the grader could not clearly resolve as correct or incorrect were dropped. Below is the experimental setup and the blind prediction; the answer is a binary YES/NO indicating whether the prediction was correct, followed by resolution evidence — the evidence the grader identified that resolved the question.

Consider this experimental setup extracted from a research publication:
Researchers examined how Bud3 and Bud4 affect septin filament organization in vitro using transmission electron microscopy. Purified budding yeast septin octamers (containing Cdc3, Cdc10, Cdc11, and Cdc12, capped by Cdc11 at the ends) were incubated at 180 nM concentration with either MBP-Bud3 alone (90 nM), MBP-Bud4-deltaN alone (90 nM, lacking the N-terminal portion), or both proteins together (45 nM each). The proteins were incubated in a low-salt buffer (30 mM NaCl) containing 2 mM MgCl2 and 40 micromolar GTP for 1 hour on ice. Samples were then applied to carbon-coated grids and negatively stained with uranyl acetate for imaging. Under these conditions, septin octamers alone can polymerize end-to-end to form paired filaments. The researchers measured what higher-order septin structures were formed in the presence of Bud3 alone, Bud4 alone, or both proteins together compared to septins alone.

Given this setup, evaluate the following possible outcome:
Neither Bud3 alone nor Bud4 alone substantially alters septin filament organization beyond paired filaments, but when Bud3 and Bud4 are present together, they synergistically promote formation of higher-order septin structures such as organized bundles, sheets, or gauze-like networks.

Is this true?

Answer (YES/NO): NO